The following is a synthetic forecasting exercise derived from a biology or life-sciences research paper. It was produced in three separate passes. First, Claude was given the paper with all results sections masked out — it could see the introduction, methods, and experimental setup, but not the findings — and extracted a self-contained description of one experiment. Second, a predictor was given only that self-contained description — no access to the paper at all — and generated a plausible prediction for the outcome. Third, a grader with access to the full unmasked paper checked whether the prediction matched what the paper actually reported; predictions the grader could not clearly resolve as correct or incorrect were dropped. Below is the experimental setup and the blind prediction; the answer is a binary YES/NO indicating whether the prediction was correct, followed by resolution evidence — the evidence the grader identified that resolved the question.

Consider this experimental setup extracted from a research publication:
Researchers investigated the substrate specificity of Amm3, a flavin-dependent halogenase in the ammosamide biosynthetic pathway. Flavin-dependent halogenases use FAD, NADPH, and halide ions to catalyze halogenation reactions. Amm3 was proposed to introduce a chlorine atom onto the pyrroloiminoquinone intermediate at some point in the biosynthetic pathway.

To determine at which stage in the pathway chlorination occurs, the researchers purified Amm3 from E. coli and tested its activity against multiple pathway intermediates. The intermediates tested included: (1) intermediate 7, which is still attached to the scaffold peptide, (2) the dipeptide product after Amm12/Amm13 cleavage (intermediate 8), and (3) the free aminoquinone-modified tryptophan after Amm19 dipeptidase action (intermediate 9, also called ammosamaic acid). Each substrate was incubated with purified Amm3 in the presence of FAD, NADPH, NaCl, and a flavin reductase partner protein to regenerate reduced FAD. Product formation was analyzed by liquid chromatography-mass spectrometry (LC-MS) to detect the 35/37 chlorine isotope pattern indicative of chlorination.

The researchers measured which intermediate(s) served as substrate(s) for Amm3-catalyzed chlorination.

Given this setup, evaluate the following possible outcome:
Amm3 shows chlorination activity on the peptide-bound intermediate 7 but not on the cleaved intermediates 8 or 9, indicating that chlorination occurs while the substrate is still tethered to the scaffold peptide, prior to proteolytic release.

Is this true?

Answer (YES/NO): NO